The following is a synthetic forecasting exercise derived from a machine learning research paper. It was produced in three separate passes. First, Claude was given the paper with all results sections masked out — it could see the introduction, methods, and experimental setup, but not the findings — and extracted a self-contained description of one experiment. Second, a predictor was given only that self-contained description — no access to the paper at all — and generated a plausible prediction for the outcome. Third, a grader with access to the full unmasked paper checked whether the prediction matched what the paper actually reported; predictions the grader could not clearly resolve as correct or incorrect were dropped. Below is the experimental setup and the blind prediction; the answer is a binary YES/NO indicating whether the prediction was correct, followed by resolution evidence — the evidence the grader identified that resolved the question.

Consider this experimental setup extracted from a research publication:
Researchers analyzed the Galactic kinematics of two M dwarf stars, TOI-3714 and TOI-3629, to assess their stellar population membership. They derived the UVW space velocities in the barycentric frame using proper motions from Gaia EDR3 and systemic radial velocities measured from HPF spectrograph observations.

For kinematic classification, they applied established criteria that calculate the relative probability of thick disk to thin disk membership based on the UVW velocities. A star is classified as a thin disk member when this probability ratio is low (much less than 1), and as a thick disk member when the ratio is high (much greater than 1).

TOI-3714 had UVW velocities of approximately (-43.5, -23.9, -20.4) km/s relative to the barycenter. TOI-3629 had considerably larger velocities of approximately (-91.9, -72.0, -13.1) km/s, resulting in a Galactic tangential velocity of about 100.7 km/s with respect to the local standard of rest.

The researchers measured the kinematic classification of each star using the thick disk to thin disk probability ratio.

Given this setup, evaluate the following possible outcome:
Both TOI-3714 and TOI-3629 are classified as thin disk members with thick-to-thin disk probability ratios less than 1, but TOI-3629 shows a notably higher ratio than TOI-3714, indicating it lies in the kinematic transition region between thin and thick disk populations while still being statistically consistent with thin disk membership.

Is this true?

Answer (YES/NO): NO